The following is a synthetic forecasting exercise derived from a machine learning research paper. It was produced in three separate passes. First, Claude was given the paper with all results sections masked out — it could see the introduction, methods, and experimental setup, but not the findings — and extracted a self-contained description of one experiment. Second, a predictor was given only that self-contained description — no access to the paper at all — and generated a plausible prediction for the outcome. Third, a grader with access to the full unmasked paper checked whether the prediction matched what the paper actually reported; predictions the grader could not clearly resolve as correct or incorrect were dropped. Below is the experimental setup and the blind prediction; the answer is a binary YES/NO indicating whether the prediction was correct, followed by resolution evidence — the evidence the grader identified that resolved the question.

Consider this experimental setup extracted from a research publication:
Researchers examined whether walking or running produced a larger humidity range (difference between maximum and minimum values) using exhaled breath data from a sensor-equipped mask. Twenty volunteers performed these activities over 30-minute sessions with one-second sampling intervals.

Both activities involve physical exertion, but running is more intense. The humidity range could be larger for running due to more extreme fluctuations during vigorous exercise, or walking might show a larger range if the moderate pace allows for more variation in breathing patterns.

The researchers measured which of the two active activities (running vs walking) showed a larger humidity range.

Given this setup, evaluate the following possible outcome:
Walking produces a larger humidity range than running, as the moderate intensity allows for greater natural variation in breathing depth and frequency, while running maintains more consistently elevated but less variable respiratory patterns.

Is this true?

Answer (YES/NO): NO